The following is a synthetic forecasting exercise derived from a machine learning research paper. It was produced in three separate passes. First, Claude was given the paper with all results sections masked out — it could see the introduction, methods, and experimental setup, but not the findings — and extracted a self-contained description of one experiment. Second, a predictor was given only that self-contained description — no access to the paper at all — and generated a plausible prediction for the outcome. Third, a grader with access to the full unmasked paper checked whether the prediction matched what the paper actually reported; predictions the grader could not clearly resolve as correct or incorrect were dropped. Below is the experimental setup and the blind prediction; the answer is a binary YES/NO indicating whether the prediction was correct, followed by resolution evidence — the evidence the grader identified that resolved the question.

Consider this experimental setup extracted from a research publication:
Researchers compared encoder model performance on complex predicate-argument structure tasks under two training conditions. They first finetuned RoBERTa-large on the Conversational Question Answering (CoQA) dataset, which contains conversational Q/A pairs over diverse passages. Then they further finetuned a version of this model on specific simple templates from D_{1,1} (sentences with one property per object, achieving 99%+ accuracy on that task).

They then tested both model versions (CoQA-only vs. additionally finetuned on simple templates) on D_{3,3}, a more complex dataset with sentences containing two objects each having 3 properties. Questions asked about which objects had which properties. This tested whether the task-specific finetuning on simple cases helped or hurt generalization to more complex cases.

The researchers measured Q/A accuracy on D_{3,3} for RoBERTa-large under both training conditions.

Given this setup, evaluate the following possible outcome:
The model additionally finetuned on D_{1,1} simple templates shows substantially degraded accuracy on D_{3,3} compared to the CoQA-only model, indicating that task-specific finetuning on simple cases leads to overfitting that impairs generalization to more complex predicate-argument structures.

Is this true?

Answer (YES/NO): YES